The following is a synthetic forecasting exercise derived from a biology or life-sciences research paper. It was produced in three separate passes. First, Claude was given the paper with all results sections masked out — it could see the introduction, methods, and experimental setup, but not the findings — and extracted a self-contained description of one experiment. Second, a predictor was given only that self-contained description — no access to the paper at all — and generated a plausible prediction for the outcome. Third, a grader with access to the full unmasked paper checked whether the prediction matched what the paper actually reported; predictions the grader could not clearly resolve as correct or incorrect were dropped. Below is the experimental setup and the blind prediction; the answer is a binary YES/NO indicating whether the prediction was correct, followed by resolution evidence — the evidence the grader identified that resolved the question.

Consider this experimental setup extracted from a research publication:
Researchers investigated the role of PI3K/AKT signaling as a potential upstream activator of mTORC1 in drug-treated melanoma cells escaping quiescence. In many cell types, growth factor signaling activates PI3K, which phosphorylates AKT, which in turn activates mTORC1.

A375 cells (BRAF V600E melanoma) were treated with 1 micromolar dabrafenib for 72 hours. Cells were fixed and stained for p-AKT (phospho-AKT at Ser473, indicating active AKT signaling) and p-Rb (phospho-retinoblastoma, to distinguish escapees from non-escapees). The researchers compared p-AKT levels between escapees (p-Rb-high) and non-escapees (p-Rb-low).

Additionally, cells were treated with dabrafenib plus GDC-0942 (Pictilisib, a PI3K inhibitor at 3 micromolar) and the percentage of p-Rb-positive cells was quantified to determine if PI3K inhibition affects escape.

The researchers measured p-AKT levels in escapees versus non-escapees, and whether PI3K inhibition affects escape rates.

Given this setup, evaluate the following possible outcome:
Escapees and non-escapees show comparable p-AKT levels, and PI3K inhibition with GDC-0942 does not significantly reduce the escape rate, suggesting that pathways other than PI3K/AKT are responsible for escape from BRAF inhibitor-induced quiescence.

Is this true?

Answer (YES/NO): NO